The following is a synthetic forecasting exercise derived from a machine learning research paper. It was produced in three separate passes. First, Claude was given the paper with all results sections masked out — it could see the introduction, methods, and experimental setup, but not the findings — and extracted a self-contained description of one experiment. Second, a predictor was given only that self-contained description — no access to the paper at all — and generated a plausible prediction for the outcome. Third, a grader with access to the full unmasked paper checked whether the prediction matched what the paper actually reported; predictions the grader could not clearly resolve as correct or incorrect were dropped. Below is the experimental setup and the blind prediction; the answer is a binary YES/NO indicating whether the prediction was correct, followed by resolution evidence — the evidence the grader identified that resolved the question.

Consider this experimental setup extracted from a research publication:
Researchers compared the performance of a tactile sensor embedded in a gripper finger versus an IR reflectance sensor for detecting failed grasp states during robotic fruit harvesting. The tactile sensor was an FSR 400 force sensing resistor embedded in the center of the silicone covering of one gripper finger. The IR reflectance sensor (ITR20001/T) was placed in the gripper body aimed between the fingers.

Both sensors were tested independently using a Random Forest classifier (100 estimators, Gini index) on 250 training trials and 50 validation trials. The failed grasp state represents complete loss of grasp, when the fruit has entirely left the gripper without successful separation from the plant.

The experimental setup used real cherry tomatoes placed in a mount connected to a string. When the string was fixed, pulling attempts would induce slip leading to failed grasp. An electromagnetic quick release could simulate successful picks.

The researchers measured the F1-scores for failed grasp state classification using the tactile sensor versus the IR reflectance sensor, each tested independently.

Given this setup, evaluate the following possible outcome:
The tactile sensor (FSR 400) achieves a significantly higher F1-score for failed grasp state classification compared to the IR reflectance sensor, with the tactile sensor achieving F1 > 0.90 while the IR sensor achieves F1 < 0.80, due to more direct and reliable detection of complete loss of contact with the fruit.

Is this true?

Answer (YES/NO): NO